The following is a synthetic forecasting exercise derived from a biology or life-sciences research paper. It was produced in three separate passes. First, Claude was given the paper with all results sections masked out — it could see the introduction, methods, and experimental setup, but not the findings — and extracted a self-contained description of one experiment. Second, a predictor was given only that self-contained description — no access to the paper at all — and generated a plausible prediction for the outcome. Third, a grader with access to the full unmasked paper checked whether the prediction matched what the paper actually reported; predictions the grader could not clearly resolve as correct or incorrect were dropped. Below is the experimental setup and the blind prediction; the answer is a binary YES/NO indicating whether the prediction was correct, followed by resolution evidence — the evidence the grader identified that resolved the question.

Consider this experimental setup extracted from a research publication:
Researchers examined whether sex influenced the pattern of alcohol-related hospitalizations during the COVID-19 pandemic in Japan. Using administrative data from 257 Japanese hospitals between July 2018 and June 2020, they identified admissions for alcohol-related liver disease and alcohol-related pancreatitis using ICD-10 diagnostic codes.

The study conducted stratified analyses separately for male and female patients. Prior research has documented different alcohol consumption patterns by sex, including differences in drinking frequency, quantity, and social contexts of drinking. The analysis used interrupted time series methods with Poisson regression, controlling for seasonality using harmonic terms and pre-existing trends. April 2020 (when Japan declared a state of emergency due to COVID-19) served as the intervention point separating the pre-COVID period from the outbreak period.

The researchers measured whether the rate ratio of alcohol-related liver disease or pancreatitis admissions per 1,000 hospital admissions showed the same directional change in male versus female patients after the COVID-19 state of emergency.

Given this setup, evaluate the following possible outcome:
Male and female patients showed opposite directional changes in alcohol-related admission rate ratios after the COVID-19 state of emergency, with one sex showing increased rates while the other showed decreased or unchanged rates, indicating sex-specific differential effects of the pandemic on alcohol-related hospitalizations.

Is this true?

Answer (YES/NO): NO